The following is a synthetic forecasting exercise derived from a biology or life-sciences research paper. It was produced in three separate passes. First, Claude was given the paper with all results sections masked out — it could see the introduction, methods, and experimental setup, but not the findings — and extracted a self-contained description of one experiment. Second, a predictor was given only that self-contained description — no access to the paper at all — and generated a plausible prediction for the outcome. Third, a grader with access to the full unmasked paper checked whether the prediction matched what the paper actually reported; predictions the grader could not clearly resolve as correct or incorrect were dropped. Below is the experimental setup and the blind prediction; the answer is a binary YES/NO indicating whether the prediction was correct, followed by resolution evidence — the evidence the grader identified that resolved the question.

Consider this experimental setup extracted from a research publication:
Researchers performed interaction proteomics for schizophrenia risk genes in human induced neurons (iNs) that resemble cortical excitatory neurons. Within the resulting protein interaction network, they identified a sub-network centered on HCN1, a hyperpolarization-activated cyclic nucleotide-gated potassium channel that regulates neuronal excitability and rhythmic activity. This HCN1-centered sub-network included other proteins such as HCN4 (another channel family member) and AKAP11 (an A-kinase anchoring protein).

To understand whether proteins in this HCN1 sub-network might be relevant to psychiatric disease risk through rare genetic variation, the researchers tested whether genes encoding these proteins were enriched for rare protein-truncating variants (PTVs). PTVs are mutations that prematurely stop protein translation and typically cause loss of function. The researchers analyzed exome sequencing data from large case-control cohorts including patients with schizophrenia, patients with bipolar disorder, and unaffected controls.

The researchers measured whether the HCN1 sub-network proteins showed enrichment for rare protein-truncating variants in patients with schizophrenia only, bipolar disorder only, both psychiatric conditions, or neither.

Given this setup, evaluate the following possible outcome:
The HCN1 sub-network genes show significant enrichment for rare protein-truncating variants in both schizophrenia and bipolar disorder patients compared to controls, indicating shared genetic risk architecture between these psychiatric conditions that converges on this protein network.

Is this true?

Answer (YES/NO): YES